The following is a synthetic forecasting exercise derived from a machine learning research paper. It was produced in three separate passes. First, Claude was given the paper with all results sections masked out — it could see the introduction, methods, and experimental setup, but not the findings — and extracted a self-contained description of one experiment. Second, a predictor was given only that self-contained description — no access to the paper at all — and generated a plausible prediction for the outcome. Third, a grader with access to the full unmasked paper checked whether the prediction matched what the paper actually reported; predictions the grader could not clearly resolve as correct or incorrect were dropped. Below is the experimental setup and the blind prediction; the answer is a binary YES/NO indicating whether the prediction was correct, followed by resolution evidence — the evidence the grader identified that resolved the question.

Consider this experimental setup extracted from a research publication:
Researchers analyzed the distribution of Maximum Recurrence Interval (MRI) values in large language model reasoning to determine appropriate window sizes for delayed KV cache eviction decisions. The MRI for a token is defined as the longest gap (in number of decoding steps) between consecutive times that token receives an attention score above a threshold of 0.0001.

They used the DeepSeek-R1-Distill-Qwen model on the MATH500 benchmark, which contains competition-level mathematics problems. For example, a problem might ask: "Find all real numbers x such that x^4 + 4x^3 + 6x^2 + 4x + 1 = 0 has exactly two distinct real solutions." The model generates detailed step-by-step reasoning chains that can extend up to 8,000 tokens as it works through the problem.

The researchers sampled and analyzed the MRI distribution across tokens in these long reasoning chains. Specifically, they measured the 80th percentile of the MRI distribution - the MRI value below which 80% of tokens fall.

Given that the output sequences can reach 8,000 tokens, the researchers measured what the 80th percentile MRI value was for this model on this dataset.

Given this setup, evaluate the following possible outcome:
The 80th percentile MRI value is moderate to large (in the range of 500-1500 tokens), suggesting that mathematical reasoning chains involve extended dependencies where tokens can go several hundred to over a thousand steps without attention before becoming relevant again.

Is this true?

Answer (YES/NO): NO